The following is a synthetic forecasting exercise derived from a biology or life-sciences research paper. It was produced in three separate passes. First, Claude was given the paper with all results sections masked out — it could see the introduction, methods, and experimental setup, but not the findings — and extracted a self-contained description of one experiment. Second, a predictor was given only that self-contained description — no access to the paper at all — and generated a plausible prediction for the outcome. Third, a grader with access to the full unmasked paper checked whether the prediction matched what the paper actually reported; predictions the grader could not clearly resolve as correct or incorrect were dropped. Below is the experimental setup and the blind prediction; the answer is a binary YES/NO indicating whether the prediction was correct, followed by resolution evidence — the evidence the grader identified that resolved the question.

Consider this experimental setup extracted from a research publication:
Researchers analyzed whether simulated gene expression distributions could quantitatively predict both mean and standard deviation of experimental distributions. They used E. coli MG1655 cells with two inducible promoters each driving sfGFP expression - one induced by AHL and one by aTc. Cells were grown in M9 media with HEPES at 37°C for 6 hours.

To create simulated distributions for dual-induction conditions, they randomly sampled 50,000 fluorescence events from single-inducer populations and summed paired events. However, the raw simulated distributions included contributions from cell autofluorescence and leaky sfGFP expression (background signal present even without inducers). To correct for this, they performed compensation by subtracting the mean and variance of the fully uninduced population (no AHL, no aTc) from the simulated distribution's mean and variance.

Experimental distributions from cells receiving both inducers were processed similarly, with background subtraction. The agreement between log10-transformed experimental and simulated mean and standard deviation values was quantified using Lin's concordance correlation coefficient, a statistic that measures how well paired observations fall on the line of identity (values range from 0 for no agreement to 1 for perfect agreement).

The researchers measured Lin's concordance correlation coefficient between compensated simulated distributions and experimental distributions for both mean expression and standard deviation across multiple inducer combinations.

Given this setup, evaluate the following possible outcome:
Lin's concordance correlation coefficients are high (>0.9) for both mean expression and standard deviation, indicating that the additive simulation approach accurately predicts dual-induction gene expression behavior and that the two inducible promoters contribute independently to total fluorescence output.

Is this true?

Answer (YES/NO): YES